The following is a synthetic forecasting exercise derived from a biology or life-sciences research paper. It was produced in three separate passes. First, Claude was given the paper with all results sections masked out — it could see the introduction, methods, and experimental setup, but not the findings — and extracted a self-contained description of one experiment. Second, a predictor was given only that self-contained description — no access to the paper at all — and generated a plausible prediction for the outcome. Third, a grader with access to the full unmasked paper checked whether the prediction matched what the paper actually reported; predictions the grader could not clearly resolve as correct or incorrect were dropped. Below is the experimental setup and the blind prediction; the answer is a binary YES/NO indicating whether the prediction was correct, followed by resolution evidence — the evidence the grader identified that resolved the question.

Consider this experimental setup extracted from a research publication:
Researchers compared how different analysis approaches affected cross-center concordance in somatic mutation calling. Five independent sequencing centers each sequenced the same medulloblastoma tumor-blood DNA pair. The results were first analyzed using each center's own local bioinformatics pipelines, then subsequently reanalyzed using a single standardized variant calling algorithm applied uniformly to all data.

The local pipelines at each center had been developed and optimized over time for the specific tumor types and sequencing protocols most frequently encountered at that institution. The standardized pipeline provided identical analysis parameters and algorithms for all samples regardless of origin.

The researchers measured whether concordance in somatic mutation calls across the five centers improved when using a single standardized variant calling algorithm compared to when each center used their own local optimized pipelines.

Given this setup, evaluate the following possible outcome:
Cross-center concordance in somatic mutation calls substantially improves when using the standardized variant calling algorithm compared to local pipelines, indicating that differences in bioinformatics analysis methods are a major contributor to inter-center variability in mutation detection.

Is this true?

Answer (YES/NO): YES